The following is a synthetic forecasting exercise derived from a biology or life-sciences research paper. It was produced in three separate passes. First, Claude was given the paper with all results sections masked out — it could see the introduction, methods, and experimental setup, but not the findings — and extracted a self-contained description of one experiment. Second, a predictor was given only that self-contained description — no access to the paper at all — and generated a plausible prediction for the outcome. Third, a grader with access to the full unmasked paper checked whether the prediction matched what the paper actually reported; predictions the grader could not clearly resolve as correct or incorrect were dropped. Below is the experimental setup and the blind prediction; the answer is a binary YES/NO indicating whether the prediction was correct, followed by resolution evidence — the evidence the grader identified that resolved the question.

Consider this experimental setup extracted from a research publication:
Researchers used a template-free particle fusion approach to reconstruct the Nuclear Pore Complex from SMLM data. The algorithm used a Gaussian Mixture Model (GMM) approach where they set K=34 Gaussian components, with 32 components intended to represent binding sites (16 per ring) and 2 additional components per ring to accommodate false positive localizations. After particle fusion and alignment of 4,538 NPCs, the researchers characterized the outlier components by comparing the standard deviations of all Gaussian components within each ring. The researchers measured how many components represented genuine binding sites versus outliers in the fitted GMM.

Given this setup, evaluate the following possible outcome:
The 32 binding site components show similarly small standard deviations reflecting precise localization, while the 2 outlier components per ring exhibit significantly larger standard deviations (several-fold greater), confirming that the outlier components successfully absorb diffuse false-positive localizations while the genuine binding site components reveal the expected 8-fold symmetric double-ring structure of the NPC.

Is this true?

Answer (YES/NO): NO